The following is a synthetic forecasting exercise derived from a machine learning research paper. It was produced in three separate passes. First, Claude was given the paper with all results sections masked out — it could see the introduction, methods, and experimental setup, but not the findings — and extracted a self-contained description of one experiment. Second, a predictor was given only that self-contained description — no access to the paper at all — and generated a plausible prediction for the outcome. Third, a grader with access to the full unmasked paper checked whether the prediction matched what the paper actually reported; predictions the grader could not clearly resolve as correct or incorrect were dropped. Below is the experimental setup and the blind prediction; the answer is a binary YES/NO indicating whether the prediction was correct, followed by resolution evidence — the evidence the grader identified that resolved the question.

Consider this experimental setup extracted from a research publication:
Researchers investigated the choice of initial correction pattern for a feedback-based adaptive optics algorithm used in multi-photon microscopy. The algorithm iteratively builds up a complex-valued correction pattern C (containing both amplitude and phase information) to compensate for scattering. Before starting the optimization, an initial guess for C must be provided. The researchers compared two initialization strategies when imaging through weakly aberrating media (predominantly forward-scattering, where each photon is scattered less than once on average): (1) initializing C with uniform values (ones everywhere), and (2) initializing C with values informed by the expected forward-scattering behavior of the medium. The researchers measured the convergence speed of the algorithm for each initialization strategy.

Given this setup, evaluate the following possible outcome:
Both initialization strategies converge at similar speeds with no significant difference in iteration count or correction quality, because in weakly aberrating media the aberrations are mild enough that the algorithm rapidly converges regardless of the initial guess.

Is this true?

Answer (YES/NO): NO